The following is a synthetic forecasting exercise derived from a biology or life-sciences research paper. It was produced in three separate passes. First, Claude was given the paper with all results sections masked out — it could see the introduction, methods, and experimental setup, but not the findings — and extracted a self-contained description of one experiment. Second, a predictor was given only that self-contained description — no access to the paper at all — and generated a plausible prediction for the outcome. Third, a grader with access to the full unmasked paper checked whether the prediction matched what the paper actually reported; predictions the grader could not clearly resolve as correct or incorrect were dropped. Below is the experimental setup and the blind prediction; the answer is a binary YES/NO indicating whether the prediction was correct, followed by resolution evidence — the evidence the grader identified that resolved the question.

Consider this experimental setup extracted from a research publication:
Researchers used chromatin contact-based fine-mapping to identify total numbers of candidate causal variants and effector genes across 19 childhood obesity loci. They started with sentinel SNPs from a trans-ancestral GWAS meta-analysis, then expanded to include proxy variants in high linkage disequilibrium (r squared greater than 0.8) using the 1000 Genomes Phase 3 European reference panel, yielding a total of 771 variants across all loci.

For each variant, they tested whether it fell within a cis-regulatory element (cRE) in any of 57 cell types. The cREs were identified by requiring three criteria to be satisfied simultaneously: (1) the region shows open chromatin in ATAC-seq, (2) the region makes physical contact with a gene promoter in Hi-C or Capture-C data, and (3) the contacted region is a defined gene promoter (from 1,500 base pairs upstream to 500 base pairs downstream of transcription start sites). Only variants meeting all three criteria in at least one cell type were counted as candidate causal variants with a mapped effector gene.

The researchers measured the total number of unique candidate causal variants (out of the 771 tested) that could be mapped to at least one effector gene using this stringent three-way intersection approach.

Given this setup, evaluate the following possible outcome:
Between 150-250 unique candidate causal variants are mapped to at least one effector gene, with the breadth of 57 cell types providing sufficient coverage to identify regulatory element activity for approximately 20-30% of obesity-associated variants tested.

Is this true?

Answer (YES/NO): NO